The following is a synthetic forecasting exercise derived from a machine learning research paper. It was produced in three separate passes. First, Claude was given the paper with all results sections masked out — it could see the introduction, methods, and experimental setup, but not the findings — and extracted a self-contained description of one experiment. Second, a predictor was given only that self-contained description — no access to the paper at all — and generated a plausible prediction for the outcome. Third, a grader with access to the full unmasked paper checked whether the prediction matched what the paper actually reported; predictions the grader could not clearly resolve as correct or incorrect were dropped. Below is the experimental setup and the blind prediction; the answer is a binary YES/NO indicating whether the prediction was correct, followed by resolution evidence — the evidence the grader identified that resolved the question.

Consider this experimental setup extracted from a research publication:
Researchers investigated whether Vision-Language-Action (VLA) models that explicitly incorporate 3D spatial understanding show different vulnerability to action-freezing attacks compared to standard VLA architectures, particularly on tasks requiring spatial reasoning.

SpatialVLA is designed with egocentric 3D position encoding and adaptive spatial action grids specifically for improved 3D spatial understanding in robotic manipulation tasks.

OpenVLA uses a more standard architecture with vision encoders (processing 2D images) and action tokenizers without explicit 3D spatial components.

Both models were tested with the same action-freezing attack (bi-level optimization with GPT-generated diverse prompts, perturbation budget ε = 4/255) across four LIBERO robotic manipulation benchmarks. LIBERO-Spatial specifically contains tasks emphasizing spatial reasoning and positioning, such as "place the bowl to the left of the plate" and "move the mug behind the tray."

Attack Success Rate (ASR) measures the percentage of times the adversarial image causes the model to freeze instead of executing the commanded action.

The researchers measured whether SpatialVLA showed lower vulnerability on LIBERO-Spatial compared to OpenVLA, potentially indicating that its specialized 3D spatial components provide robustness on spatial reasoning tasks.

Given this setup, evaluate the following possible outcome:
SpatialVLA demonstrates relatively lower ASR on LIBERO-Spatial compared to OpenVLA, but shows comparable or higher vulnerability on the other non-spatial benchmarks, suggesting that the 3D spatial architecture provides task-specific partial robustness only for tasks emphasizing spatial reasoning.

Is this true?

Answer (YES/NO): NO